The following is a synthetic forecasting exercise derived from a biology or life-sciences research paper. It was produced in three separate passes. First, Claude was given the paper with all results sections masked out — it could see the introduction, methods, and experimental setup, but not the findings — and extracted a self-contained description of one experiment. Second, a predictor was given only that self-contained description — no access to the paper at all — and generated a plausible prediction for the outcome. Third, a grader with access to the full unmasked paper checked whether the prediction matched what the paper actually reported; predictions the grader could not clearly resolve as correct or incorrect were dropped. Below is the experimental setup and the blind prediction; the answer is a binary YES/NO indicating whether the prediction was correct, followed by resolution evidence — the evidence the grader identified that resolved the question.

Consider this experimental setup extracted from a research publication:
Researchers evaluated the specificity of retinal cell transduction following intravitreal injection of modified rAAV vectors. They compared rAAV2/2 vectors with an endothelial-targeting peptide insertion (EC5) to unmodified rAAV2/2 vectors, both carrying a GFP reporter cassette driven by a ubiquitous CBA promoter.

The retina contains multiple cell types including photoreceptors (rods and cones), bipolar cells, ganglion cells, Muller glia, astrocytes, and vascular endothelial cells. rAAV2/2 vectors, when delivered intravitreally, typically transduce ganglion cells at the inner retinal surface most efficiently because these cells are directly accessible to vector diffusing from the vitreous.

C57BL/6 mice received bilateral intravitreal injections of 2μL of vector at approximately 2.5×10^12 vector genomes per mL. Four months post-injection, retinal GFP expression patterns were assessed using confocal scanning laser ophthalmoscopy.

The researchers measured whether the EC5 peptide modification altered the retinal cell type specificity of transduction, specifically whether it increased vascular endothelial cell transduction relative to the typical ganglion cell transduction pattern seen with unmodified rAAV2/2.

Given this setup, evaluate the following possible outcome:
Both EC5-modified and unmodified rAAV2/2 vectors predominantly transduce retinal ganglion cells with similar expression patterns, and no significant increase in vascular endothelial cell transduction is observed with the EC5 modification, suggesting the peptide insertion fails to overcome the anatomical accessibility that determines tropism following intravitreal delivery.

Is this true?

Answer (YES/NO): NO